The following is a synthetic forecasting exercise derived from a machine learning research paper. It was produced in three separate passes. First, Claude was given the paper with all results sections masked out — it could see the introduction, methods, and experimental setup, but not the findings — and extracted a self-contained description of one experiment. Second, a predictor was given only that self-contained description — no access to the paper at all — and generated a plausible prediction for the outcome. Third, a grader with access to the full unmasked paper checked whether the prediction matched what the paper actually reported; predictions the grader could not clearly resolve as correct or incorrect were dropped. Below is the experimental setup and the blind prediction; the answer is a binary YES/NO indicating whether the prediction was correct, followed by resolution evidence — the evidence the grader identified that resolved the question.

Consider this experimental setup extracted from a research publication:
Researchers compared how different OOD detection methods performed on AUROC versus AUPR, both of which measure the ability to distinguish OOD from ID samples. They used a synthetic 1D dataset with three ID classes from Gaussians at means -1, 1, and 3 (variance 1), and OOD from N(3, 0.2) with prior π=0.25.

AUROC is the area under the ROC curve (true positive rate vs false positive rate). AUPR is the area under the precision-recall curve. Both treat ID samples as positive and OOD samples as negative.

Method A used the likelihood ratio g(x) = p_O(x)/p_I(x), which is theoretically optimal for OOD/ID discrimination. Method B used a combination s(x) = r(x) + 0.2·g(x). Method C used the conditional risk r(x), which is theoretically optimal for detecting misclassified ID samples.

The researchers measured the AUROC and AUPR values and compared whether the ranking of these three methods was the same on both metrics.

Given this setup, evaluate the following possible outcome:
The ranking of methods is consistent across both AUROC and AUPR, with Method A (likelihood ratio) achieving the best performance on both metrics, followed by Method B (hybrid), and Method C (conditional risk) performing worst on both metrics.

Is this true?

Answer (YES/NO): YES